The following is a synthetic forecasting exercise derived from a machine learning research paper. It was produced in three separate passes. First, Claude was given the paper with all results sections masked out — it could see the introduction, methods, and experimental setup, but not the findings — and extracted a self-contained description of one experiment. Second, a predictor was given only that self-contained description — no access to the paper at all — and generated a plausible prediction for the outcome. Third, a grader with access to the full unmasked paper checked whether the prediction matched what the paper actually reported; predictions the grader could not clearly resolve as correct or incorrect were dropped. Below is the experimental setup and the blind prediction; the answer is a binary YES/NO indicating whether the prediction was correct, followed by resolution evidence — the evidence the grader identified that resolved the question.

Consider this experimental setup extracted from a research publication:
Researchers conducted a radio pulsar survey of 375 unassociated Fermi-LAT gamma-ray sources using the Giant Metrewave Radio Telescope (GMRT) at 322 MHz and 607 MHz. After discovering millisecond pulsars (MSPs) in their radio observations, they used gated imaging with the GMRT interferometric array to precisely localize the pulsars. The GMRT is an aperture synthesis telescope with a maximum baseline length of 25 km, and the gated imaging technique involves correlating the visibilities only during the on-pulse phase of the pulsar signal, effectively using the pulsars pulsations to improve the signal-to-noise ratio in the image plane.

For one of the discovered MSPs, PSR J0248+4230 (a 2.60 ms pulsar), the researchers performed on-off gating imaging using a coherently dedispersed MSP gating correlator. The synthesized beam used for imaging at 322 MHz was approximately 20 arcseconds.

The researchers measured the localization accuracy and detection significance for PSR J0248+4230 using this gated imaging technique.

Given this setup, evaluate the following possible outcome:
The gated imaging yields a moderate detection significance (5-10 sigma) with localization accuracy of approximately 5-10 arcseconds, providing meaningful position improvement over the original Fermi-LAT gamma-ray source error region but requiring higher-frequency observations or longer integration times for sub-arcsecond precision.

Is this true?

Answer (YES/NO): NO